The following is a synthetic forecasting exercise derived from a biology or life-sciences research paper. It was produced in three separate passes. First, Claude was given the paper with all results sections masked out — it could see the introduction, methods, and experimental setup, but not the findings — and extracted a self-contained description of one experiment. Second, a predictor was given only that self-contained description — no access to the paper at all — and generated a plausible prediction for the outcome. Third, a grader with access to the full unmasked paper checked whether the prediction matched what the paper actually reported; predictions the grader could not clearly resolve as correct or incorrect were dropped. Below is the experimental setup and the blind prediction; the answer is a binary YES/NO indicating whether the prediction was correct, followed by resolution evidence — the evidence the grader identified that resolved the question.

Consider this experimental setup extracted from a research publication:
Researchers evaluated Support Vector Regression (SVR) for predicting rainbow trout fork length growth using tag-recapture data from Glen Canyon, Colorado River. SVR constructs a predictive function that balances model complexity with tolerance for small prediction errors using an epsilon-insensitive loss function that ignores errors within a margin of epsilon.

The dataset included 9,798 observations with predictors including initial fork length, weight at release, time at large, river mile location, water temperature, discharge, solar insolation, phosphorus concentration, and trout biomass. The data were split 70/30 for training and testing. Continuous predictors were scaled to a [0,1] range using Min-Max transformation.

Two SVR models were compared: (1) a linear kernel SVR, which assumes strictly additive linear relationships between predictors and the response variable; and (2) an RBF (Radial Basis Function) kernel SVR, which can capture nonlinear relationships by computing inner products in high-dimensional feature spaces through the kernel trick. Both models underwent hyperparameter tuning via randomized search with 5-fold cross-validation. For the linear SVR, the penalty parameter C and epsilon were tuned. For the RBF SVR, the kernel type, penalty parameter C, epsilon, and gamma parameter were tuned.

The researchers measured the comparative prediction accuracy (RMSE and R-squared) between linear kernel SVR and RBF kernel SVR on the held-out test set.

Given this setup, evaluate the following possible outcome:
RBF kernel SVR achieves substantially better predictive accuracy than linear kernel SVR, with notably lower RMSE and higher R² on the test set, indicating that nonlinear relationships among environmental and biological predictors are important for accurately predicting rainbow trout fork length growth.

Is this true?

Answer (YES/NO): YES